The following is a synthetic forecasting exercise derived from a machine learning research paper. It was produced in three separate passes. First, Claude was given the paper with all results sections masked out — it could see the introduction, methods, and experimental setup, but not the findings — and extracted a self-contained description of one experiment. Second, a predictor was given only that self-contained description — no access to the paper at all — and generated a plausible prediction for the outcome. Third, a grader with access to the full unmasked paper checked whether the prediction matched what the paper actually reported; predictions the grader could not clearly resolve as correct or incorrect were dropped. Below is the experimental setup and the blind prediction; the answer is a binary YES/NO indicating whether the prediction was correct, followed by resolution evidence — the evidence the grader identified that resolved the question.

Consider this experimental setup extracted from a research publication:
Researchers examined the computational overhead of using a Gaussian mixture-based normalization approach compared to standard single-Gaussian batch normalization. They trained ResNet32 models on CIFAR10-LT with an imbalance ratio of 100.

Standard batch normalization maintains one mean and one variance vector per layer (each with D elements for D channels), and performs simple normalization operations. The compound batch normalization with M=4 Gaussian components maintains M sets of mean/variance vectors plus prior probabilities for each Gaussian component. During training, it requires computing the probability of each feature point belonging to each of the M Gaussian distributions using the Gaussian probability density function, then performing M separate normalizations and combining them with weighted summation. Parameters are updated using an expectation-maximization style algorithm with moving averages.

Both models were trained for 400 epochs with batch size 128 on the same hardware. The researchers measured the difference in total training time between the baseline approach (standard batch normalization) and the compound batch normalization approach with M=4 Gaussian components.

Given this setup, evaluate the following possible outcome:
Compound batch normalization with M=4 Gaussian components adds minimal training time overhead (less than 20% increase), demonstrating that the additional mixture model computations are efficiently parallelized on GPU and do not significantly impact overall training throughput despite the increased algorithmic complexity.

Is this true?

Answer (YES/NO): NO